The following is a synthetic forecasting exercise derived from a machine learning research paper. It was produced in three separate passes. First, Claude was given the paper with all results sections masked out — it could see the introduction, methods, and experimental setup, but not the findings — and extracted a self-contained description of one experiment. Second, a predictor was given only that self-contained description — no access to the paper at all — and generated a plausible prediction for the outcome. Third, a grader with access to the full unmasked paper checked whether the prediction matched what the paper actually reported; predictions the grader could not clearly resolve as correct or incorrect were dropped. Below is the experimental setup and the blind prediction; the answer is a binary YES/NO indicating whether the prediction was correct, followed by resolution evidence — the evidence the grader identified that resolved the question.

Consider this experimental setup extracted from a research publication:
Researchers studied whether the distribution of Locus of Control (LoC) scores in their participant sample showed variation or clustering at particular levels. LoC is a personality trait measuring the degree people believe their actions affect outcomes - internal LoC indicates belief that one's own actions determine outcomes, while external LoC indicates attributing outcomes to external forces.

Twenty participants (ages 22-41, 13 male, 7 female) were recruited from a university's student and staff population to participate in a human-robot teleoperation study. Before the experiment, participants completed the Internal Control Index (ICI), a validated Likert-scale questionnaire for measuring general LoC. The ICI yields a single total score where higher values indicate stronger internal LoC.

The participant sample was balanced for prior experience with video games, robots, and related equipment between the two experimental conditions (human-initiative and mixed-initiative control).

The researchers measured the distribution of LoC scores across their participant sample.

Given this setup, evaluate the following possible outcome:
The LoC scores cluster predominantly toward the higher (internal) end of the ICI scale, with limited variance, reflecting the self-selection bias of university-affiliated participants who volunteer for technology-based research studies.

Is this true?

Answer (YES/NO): YES